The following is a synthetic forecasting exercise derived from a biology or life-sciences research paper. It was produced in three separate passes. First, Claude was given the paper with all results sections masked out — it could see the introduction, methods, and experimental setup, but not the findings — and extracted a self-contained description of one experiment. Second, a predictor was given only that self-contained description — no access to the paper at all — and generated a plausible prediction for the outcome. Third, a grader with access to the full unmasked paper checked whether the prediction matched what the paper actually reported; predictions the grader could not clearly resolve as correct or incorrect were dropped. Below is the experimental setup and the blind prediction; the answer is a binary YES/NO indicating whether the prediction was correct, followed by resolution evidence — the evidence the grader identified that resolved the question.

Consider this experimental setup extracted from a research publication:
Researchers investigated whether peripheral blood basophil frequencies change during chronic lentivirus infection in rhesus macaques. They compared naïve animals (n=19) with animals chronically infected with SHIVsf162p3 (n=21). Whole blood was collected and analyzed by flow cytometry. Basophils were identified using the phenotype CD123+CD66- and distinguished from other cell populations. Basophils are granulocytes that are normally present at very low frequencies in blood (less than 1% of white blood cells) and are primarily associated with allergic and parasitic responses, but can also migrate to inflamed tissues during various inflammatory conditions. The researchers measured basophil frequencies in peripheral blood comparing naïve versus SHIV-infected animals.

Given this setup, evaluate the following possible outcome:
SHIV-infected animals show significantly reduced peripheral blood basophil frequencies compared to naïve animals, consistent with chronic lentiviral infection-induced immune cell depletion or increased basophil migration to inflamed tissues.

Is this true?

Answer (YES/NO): YES